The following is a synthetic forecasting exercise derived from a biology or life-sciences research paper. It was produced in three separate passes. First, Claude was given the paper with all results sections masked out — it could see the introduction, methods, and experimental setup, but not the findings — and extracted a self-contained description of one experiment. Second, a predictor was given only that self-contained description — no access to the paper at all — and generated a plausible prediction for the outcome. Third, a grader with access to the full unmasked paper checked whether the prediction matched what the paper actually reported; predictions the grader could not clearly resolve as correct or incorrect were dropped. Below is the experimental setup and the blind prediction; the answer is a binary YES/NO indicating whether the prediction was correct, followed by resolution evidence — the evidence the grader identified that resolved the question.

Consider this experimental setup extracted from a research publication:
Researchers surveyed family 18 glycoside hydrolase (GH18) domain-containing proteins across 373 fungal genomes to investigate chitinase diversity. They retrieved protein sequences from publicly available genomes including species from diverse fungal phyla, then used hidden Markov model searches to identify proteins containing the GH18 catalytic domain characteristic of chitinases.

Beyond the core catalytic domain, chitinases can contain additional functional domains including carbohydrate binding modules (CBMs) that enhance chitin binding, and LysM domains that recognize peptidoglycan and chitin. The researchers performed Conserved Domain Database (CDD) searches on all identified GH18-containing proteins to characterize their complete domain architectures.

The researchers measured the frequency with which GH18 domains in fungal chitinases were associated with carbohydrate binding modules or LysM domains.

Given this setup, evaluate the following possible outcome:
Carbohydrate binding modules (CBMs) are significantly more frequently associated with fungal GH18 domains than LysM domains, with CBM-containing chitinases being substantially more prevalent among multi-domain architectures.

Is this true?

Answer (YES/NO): YES